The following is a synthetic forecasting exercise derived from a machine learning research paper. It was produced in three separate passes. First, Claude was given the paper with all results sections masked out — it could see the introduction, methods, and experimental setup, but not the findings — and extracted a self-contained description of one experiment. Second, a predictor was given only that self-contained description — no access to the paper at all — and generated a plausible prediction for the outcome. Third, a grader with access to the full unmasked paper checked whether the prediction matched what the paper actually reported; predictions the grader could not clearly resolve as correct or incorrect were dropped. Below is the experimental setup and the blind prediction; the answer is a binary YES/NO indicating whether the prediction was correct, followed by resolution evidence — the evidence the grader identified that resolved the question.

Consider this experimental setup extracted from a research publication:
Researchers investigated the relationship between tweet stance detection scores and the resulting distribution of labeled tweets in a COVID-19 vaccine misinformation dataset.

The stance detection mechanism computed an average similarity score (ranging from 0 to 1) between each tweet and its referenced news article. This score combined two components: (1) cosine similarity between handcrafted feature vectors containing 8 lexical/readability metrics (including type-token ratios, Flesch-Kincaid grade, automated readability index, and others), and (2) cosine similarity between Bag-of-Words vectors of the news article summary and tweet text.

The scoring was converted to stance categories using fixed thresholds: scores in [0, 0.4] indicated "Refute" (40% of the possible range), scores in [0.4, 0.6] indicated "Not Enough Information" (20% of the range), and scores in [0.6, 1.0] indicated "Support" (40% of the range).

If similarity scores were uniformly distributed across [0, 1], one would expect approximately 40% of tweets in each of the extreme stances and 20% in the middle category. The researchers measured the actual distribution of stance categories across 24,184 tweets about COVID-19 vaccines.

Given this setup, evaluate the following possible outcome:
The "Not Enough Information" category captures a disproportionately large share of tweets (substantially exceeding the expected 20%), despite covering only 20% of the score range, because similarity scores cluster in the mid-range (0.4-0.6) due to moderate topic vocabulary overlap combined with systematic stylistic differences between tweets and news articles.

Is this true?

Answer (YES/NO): YES